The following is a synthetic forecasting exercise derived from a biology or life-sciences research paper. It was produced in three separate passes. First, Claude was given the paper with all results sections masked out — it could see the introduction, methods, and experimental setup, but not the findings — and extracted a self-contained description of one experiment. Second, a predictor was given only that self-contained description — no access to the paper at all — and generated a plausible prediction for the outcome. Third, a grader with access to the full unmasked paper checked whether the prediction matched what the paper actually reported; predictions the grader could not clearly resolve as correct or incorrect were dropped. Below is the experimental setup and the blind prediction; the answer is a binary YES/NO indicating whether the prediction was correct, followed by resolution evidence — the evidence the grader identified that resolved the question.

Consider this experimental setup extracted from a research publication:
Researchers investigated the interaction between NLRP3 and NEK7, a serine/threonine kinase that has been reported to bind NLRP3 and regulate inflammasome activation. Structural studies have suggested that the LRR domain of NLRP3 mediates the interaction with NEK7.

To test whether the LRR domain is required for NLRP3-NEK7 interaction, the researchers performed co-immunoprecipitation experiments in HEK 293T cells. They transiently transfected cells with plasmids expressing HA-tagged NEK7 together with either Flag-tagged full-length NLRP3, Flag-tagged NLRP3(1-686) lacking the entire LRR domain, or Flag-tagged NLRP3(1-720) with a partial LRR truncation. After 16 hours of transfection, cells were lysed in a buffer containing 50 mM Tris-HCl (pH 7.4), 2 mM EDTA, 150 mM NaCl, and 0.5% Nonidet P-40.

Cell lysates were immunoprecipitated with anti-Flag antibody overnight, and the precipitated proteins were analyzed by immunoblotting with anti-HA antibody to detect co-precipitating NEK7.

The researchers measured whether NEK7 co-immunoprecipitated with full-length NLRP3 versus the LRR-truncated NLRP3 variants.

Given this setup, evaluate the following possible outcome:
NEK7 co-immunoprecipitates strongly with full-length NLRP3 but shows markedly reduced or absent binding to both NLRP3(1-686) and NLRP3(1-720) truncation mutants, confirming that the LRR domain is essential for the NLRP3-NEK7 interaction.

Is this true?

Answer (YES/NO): YES